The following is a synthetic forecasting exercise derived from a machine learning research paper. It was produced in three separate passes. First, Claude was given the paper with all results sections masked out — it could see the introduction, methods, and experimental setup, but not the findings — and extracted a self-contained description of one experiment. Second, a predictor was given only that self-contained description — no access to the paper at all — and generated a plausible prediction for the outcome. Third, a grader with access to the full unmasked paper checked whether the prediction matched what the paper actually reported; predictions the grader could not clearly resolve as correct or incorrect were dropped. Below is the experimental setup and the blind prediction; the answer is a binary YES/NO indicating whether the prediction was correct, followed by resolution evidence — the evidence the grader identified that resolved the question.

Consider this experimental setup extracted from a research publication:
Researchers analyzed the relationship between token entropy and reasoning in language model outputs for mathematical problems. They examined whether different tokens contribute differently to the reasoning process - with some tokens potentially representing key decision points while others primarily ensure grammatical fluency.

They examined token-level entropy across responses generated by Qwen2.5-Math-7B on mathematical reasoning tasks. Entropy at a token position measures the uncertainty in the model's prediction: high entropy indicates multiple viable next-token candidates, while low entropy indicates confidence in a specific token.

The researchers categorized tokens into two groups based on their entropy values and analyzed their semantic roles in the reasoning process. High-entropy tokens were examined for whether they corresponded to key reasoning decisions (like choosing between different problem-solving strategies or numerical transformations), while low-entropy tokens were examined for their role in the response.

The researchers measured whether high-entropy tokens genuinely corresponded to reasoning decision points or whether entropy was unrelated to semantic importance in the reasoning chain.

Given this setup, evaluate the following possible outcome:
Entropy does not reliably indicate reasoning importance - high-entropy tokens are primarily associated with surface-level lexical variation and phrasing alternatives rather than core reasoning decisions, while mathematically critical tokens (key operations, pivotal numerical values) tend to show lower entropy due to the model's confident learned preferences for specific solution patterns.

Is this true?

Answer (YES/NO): NO